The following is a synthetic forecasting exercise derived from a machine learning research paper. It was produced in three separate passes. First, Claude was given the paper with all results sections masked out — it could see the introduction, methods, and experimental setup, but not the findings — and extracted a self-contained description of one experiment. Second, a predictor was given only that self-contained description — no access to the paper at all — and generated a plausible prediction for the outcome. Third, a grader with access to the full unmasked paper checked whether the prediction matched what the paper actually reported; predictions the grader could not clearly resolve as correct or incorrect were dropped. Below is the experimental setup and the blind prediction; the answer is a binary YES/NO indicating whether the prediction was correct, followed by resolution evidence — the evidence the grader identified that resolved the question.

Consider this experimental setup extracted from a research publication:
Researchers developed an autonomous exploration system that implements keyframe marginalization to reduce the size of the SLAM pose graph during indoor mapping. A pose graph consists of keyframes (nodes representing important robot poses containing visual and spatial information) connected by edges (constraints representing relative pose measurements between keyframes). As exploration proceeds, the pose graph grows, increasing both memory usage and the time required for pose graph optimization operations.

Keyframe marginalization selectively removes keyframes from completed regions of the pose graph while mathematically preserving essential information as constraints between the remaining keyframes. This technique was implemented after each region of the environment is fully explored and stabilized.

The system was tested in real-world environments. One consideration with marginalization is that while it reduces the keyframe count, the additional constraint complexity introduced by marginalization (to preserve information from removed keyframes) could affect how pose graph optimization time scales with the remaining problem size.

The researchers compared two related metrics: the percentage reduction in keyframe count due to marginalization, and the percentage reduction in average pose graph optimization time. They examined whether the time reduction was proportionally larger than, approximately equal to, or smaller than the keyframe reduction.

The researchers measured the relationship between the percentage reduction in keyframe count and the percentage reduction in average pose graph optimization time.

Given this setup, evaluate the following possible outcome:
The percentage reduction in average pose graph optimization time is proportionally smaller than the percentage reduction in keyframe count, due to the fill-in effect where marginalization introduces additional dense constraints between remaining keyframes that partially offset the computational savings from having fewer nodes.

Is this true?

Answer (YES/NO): YES